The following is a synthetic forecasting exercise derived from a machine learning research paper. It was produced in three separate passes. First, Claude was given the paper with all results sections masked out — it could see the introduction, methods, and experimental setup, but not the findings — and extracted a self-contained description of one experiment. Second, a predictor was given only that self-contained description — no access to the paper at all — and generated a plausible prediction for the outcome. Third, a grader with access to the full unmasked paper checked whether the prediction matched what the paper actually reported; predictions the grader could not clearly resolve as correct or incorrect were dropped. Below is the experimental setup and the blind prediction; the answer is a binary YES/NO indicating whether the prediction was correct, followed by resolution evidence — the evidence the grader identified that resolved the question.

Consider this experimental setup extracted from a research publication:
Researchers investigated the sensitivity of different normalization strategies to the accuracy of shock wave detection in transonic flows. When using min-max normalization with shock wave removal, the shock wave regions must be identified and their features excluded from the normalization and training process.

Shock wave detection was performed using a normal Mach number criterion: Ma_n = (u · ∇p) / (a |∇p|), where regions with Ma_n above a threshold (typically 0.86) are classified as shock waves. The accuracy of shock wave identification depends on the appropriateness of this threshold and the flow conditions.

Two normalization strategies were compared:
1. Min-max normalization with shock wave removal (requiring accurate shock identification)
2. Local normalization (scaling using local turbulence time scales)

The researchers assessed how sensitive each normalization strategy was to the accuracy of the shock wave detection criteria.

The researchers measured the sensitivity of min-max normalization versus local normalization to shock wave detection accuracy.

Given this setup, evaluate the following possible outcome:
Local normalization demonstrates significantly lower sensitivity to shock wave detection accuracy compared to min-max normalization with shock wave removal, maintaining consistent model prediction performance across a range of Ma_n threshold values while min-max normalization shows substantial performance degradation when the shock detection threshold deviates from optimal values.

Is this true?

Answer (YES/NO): YES